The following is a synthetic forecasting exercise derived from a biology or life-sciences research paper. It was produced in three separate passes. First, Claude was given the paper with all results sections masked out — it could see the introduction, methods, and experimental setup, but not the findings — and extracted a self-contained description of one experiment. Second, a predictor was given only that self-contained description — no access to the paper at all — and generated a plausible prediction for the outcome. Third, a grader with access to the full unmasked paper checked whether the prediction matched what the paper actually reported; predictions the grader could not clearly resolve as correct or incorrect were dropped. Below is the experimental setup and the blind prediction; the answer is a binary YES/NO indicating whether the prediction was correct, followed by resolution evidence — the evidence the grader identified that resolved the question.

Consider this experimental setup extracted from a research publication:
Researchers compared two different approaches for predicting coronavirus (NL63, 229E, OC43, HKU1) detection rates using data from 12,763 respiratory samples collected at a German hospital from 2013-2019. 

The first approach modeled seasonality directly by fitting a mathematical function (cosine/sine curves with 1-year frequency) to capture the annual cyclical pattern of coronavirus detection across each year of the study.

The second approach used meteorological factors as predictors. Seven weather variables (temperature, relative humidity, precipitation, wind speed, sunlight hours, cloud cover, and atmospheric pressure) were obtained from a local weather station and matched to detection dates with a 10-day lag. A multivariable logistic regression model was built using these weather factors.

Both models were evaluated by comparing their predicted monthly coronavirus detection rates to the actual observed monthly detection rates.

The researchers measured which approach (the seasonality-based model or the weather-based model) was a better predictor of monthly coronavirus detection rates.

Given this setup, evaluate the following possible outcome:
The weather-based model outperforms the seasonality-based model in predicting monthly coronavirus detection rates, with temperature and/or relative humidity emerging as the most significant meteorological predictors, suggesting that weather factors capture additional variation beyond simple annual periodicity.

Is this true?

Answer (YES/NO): NO